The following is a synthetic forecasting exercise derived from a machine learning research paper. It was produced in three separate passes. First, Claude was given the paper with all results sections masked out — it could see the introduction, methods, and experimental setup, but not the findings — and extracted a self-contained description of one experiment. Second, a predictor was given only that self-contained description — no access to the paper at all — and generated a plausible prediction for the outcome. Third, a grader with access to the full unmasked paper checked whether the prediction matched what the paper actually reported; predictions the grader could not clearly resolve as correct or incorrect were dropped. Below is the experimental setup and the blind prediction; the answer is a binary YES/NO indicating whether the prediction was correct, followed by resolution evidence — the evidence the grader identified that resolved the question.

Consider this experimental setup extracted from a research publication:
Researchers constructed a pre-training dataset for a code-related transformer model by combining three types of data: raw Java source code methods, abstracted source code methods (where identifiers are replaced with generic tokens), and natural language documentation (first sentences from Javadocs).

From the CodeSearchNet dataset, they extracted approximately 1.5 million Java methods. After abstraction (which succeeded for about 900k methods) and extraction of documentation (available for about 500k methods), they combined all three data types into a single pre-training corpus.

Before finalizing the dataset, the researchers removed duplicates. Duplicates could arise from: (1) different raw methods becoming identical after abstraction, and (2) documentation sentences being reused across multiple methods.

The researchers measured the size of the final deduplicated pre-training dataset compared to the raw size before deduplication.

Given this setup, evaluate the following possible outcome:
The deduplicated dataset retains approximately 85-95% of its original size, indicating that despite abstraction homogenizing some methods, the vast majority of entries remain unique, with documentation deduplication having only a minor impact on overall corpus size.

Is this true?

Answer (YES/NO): YES